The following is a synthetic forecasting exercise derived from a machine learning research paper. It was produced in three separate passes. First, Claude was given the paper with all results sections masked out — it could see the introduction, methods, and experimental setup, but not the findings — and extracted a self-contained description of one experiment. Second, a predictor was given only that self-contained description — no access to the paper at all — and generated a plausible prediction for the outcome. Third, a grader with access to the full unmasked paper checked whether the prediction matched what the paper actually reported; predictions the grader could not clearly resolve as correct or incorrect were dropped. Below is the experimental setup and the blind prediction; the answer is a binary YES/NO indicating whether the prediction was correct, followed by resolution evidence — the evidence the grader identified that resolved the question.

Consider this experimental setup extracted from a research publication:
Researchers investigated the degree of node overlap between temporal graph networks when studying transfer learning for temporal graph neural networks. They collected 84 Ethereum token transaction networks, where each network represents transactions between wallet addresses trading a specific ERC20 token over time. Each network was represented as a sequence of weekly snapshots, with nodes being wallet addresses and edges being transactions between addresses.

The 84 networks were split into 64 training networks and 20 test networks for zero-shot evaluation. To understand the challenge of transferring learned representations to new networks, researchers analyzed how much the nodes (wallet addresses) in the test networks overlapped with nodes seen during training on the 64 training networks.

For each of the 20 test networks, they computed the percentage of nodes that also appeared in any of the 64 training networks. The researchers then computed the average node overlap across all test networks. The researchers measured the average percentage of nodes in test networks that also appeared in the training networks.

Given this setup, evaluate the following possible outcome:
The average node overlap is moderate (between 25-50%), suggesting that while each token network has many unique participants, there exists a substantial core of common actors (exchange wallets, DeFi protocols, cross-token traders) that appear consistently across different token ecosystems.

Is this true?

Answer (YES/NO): NO